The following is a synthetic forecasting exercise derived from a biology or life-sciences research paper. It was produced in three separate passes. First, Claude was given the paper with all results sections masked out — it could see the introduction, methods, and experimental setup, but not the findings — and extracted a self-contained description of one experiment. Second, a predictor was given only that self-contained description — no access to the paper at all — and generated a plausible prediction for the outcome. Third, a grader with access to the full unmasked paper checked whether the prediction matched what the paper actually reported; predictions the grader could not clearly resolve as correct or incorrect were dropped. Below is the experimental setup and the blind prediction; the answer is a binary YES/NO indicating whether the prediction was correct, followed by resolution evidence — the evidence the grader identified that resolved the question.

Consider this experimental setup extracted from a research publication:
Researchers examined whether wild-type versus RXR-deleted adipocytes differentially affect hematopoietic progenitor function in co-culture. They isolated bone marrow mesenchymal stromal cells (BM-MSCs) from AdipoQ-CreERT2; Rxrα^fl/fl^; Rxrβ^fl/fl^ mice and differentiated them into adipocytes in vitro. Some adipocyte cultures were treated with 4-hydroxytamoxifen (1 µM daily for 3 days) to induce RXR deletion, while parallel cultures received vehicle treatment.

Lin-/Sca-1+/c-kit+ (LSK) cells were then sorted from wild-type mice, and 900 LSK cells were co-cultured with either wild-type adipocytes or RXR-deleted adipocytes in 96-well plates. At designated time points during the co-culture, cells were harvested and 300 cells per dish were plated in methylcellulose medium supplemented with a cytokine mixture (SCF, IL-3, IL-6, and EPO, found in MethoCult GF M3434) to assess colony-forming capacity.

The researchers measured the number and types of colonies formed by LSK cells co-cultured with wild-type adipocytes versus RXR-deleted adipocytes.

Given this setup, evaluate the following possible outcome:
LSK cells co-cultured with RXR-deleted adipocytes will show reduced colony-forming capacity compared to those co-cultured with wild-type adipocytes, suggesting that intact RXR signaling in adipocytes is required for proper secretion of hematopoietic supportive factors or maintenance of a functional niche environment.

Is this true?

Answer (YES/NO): YES